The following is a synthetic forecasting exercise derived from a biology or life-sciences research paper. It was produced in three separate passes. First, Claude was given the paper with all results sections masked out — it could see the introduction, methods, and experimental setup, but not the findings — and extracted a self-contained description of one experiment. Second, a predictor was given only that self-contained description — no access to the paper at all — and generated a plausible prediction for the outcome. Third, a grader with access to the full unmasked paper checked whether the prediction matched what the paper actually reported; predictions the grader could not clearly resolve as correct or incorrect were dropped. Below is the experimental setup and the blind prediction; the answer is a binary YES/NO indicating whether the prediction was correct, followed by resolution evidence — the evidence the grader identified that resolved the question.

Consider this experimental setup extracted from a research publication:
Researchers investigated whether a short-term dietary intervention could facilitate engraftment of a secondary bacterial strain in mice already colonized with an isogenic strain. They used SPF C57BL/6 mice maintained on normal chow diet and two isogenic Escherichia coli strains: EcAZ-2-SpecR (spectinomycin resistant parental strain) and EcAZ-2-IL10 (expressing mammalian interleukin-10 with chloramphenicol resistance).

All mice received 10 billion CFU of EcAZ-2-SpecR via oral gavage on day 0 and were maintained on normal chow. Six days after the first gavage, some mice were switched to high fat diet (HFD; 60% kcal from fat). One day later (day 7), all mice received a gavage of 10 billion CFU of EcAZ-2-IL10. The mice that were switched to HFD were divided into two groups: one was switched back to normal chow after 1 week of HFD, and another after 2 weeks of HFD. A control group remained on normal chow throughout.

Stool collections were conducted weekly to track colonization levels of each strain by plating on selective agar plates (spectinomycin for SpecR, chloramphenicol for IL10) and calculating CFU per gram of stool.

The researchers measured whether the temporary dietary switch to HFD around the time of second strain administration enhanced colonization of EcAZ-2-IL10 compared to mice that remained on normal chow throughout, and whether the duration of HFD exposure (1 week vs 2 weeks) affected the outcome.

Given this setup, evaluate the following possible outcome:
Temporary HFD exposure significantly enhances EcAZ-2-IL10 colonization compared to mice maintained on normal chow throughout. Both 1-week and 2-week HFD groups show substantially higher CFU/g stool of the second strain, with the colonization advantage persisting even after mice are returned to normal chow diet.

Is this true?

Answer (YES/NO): NO